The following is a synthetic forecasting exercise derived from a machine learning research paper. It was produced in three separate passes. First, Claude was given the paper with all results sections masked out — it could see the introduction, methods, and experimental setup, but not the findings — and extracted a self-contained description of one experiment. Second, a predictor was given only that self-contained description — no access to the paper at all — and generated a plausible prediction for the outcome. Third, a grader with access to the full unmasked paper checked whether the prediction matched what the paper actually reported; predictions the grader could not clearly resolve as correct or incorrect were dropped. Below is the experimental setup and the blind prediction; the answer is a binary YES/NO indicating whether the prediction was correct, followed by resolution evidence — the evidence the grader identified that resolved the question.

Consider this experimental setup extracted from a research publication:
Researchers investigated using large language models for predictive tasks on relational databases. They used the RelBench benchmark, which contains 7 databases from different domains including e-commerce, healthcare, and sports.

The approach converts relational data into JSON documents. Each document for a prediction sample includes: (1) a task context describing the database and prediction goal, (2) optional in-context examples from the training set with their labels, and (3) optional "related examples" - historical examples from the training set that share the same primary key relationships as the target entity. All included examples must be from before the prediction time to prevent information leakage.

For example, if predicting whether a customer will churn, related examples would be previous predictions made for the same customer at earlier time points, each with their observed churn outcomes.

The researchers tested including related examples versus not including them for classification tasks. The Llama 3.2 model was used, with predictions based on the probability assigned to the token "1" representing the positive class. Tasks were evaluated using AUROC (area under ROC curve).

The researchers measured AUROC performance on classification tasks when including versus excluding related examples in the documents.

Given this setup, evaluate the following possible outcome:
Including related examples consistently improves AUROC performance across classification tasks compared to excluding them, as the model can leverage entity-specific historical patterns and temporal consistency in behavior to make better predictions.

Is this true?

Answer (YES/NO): NO